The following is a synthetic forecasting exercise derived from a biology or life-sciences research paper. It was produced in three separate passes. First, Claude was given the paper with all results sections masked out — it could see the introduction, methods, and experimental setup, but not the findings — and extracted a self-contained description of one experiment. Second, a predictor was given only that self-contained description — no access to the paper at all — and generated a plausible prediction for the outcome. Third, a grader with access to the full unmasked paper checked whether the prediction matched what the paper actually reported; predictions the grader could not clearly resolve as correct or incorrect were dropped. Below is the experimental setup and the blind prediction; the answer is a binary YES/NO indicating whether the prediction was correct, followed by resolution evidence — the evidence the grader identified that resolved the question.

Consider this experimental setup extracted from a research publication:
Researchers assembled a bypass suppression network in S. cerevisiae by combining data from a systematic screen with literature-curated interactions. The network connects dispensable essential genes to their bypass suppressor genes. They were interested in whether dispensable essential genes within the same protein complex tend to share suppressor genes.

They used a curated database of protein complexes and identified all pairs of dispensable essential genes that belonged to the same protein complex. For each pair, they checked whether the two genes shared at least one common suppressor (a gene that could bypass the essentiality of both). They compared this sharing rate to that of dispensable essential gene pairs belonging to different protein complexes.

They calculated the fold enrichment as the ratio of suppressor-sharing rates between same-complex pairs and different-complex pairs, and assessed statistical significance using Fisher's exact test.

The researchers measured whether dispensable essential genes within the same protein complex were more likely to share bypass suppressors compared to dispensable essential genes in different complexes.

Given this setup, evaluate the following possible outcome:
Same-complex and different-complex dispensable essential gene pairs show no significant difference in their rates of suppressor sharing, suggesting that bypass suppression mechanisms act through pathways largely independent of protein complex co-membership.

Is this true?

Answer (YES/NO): NO